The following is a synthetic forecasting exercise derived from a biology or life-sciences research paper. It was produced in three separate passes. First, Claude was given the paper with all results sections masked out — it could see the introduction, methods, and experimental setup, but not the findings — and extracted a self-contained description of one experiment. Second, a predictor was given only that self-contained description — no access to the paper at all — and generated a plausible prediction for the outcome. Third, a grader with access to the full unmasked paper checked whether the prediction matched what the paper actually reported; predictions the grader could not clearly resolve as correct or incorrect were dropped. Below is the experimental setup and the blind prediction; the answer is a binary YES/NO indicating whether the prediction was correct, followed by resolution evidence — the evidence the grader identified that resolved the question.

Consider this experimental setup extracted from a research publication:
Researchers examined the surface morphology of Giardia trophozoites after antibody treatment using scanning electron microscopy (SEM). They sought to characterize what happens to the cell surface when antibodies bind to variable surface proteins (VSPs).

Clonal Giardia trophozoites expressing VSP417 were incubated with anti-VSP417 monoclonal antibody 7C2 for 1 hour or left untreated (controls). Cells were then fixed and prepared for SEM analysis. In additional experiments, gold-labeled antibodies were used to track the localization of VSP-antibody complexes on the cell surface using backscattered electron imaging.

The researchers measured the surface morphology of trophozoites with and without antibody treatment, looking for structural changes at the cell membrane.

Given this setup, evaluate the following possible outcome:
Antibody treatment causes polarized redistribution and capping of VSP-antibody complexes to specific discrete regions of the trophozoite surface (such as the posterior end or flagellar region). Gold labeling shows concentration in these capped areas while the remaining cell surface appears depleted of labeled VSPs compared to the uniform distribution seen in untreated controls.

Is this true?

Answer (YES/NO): NO